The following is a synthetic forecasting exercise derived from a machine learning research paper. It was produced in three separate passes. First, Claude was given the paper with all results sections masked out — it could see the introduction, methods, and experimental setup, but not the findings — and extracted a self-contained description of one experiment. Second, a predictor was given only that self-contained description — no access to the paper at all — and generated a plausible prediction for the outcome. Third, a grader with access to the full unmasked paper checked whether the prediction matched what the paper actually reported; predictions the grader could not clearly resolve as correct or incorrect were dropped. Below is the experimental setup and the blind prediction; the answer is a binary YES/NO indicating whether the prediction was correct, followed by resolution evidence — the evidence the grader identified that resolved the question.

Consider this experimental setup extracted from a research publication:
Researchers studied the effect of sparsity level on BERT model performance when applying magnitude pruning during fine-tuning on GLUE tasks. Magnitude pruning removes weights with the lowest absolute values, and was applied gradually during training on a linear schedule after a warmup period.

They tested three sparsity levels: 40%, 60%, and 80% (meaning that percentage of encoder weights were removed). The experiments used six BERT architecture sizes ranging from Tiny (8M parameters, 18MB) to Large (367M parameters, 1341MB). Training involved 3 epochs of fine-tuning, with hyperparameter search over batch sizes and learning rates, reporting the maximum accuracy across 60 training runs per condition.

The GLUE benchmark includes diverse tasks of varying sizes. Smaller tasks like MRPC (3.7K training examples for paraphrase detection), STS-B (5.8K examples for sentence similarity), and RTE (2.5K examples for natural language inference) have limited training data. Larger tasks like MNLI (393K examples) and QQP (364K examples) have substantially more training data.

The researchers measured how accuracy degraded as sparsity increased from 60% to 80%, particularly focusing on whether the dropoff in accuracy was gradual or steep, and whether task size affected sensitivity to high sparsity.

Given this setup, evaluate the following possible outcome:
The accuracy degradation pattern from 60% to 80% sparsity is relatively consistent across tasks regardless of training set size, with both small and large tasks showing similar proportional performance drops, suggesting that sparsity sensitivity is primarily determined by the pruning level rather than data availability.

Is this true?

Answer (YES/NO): NO